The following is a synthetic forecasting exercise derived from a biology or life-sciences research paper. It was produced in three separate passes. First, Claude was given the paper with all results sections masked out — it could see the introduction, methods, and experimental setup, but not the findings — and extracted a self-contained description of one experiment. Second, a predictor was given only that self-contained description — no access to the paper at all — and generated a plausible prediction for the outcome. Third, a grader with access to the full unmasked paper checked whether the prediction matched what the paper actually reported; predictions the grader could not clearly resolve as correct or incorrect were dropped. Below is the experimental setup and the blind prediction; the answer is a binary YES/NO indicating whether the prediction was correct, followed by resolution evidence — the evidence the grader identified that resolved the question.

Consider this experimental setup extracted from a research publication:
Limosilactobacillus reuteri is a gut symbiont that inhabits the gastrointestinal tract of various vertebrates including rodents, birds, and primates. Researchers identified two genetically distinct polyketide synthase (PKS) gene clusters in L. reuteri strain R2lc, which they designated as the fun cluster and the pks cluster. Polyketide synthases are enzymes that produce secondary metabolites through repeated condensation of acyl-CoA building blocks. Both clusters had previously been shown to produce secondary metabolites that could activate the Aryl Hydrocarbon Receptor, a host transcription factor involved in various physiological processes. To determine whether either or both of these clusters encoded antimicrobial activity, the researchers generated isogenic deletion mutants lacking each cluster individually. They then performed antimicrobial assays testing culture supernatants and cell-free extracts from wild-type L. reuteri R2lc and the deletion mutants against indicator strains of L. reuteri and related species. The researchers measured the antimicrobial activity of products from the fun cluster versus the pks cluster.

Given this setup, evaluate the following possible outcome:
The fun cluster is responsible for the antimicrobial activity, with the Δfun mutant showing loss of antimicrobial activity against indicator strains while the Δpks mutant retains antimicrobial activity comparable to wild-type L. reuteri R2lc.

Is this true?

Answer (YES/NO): NO